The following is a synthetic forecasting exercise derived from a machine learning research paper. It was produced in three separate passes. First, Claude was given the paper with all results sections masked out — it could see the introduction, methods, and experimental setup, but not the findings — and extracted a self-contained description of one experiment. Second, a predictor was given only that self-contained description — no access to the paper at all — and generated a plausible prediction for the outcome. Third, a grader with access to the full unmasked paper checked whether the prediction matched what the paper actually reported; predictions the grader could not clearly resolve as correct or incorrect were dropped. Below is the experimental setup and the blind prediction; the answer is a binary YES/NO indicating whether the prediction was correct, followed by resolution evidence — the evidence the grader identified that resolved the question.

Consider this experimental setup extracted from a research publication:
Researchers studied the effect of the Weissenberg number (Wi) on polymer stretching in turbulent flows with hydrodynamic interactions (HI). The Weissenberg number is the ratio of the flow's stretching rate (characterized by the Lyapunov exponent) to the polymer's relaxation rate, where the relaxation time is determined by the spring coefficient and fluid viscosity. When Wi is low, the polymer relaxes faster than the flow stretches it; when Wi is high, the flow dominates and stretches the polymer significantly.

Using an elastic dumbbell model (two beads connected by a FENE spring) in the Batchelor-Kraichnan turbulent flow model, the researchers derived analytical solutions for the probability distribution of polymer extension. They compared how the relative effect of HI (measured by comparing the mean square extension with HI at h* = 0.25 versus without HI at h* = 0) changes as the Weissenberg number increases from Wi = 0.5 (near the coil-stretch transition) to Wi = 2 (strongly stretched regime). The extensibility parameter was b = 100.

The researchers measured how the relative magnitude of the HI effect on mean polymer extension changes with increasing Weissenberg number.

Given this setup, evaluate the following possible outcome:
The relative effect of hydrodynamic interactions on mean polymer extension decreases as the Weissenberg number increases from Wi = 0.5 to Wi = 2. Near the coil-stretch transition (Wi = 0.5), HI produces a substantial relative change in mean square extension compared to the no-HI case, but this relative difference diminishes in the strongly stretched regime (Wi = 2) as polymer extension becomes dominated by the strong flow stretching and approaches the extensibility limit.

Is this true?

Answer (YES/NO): YES